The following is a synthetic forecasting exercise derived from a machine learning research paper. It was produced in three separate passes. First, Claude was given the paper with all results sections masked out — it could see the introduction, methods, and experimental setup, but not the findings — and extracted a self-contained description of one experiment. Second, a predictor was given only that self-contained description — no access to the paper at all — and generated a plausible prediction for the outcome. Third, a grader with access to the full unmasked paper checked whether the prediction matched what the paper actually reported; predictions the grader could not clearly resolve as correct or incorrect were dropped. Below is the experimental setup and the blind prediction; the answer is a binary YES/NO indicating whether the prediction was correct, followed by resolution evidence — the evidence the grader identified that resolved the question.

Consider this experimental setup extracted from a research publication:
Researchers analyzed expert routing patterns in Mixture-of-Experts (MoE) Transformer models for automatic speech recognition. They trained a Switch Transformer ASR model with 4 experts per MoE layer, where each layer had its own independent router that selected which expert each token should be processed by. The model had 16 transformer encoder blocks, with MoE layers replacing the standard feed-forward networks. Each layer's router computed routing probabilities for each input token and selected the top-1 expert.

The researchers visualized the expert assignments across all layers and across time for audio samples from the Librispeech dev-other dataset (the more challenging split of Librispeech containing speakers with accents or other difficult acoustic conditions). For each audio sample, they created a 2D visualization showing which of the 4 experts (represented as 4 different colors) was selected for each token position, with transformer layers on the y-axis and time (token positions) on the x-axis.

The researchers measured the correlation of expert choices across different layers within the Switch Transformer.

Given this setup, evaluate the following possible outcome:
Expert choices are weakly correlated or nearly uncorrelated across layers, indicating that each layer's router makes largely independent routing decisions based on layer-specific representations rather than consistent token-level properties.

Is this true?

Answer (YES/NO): YES